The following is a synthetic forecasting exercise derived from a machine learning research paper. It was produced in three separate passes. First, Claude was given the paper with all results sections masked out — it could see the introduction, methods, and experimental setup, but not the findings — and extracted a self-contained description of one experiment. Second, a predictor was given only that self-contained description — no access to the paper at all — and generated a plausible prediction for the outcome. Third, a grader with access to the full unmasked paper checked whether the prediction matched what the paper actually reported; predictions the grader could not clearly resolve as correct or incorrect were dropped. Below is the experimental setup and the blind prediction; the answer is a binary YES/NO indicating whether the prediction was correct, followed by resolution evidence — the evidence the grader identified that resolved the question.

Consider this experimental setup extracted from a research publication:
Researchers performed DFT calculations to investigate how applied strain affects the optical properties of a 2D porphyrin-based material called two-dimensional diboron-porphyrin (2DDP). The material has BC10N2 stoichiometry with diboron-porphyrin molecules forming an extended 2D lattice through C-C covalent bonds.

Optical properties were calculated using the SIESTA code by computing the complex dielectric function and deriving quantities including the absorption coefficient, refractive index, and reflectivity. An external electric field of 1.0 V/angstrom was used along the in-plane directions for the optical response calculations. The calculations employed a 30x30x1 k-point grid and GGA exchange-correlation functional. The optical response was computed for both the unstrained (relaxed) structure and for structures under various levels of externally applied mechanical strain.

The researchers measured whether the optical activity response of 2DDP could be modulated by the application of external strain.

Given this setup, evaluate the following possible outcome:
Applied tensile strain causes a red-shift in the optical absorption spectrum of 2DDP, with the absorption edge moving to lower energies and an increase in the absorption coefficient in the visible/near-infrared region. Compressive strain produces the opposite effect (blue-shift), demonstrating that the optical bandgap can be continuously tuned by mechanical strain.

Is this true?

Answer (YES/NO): NO